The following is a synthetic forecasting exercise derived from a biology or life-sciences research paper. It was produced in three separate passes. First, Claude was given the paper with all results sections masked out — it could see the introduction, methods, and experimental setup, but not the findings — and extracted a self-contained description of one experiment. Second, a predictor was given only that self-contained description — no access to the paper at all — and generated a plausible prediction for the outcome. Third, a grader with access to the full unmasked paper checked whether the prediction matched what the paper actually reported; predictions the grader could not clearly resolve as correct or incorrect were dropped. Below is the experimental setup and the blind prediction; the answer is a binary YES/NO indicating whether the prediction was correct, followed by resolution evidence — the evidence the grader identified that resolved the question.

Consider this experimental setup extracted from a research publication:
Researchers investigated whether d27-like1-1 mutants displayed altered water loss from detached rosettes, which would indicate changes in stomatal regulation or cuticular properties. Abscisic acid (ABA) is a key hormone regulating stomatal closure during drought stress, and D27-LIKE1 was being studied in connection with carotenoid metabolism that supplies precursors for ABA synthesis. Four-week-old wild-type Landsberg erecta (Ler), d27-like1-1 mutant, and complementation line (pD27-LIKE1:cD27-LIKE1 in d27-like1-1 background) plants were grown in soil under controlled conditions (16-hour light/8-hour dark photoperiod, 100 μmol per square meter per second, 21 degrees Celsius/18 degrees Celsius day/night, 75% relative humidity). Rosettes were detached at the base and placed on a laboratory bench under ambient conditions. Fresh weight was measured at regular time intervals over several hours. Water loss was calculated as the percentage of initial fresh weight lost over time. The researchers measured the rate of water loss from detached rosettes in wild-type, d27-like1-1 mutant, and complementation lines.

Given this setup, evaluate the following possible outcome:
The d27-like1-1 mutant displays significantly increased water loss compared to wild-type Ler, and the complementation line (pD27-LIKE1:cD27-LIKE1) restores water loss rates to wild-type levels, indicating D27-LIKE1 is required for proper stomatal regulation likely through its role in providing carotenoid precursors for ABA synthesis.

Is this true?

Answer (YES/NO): NO